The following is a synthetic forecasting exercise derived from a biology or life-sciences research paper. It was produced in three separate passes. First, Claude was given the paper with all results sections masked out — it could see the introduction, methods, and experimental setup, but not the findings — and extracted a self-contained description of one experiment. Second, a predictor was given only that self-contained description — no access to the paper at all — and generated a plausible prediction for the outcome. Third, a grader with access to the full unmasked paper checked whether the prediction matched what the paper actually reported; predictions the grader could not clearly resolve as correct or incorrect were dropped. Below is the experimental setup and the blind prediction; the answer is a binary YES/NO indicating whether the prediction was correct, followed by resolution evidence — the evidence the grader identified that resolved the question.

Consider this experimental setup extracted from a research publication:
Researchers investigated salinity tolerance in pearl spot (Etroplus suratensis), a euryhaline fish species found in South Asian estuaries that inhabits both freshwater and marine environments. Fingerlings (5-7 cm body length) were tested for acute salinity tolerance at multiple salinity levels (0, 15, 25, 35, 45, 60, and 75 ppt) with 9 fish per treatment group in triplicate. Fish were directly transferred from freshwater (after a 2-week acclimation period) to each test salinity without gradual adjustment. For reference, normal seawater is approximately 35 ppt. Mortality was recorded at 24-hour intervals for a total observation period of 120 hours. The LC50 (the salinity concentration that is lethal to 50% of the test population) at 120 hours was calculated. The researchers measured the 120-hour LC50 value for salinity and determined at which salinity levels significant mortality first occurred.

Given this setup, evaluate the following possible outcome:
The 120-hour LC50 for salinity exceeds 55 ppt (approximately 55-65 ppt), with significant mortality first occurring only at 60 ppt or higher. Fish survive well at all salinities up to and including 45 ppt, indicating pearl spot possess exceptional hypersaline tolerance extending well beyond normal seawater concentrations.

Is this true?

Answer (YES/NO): NO